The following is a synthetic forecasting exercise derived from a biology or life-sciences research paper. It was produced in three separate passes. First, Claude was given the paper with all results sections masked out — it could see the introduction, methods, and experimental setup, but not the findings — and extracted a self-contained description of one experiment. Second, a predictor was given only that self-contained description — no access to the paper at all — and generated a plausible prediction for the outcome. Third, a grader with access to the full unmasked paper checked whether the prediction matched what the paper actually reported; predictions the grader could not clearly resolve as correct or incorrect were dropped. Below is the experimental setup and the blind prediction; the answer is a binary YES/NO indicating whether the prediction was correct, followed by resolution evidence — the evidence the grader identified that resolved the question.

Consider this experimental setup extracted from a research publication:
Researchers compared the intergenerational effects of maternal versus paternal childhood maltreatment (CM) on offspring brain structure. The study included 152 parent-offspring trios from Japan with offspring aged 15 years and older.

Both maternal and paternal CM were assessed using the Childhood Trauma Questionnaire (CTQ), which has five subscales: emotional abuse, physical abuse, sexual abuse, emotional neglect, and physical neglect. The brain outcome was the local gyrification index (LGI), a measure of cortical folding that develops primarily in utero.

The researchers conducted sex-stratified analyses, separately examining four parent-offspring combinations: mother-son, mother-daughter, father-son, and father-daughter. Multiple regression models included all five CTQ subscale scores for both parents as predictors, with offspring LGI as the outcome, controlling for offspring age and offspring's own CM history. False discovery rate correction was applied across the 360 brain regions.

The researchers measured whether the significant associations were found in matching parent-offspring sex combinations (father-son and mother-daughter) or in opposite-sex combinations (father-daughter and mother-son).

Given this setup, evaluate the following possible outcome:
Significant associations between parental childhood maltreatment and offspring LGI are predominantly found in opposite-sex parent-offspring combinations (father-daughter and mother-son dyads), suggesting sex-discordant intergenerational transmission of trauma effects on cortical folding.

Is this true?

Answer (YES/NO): YES